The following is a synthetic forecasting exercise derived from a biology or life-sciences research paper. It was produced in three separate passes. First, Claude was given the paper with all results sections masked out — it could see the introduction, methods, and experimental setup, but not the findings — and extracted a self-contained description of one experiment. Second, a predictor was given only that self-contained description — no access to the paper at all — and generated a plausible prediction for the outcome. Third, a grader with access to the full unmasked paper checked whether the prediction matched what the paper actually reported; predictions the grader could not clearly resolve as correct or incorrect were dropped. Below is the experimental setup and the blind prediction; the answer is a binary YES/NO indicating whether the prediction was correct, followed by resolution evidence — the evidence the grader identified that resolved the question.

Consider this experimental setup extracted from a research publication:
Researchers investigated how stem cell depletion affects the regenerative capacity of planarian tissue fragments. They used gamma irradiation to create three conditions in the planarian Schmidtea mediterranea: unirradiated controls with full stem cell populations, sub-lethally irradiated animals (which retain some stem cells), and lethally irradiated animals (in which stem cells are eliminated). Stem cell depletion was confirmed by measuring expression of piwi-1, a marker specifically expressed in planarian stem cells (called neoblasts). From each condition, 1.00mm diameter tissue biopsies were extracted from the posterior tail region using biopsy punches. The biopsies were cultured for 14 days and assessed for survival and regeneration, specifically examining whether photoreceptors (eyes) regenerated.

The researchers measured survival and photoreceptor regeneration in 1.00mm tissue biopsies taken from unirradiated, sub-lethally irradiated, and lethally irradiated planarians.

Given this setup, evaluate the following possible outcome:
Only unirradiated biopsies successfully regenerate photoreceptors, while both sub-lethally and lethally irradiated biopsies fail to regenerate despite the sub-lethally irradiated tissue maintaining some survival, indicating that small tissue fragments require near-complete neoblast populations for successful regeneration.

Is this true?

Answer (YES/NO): YES